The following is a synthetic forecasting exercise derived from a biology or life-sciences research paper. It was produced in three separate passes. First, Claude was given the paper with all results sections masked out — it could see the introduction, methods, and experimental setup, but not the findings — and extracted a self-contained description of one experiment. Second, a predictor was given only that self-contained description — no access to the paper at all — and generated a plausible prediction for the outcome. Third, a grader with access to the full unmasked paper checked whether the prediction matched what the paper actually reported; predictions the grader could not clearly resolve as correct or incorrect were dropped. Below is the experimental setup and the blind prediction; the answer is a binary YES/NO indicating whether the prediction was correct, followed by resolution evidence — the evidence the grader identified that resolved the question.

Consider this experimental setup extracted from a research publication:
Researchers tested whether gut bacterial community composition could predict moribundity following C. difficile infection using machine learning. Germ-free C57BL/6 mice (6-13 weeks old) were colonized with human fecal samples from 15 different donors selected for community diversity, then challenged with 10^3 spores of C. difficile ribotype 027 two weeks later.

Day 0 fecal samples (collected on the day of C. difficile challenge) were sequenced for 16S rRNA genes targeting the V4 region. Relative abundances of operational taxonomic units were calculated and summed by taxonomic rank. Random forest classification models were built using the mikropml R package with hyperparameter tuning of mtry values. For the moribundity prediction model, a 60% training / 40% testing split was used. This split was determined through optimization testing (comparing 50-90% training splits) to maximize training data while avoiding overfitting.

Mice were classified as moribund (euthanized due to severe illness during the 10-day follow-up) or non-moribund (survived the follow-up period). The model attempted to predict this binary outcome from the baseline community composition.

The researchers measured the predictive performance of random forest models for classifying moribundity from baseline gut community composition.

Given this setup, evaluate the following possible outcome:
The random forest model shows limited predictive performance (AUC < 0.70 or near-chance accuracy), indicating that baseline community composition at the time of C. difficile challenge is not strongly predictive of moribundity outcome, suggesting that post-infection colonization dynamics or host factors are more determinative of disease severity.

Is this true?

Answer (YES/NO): NO